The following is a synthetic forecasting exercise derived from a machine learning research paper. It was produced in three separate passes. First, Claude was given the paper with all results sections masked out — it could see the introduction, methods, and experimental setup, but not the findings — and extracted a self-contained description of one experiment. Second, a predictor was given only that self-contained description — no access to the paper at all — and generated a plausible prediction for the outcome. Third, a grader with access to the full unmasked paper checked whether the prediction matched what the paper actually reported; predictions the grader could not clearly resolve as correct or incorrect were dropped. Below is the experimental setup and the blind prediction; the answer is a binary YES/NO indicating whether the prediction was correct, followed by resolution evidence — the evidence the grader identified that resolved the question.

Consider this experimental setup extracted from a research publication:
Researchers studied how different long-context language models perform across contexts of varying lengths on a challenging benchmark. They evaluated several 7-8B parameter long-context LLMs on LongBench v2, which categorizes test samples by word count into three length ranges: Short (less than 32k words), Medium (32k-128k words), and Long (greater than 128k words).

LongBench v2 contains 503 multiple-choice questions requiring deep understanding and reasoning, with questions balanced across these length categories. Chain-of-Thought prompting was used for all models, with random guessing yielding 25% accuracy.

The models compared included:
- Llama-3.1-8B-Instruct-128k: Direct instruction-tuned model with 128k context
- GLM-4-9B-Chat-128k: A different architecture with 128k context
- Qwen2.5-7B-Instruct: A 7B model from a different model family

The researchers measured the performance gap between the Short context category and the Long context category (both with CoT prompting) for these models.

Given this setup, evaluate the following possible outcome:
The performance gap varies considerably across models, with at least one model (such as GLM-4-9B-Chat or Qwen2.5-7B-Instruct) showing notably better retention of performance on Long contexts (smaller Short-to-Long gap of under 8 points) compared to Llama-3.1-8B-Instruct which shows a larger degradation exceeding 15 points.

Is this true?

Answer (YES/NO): NO